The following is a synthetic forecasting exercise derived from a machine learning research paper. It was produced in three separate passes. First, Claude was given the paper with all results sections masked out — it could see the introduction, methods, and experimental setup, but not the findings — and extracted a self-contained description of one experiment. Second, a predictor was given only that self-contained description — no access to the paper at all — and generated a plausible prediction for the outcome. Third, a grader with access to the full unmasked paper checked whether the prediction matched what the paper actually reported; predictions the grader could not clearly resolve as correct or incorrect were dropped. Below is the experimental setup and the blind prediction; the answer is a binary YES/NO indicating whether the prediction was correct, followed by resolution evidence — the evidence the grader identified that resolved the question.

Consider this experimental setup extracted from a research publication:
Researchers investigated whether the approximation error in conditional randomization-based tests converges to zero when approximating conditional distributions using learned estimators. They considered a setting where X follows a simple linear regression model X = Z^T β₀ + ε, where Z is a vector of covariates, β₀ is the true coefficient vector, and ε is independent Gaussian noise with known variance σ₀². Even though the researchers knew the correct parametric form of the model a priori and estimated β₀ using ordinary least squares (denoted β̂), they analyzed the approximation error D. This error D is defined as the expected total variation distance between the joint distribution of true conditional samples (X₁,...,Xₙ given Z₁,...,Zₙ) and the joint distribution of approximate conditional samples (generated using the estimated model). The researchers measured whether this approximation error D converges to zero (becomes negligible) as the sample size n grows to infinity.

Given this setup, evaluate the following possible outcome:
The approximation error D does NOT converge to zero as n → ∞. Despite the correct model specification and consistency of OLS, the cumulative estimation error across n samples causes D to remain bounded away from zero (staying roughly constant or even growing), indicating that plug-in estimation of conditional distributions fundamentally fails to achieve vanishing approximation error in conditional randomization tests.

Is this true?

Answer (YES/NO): YES